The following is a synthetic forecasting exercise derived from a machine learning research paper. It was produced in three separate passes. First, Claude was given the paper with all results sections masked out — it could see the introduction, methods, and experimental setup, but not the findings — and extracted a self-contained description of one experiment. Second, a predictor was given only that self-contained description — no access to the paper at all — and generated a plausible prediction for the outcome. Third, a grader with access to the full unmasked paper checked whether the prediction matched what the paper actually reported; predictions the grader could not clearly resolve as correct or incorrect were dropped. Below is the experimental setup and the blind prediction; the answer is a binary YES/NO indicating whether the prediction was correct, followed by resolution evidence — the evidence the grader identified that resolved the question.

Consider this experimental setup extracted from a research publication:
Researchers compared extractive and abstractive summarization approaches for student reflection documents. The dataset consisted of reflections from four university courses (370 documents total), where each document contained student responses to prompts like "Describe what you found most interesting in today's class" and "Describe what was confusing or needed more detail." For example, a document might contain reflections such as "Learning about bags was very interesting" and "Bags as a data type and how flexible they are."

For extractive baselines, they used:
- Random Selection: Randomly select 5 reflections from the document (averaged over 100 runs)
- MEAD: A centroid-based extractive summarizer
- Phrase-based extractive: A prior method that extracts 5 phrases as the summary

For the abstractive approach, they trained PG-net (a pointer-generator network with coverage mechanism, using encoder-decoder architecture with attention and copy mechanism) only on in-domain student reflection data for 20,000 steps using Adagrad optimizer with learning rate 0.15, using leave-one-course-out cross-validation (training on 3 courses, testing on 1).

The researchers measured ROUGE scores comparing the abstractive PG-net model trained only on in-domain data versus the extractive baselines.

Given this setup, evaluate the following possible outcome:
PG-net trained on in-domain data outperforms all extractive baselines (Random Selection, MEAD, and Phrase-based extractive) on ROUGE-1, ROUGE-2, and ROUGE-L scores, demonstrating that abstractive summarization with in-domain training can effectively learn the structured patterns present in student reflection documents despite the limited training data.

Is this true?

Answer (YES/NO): NO